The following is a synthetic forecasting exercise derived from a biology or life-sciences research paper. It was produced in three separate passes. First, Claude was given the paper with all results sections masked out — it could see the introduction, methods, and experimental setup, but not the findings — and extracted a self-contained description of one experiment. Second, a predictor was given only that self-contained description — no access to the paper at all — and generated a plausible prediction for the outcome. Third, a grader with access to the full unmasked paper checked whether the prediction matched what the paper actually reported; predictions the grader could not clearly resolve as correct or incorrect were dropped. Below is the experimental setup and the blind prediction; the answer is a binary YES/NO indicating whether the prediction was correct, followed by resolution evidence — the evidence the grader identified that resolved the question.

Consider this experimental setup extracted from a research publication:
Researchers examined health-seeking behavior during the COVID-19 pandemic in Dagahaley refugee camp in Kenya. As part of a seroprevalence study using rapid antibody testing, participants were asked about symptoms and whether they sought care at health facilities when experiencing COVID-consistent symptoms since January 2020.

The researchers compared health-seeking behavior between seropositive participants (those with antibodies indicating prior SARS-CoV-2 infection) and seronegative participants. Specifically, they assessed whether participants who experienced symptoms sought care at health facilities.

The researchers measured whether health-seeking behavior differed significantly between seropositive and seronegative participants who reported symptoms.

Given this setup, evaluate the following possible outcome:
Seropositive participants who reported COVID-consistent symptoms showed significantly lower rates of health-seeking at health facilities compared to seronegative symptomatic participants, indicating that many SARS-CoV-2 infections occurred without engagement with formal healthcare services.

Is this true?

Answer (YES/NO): NO